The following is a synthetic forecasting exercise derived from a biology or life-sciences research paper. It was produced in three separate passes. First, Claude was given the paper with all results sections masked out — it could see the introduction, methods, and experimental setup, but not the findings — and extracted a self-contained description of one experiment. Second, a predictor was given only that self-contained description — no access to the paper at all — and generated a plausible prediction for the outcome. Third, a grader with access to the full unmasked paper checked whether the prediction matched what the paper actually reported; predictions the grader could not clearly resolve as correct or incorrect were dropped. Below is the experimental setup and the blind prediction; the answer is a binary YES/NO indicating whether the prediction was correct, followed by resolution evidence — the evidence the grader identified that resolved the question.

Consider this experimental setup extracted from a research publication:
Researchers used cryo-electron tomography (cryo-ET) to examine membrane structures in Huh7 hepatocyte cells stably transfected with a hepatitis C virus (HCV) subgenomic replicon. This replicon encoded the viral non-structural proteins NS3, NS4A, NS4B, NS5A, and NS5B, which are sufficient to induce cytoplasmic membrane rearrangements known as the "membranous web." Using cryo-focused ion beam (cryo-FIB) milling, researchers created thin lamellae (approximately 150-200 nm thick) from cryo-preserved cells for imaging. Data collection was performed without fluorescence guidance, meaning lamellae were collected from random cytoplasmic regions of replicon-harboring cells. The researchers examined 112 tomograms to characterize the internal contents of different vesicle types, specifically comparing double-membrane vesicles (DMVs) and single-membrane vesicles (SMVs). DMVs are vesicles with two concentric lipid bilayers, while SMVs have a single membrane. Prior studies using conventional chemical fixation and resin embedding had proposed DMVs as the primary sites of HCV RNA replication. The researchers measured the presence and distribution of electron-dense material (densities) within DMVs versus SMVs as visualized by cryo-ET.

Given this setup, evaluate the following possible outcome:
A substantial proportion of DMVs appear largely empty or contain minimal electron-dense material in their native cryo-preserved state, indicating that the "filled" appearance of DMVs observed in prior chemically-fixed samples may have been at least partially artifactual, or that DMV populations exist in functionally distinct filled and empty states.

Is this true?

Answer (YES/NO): YES